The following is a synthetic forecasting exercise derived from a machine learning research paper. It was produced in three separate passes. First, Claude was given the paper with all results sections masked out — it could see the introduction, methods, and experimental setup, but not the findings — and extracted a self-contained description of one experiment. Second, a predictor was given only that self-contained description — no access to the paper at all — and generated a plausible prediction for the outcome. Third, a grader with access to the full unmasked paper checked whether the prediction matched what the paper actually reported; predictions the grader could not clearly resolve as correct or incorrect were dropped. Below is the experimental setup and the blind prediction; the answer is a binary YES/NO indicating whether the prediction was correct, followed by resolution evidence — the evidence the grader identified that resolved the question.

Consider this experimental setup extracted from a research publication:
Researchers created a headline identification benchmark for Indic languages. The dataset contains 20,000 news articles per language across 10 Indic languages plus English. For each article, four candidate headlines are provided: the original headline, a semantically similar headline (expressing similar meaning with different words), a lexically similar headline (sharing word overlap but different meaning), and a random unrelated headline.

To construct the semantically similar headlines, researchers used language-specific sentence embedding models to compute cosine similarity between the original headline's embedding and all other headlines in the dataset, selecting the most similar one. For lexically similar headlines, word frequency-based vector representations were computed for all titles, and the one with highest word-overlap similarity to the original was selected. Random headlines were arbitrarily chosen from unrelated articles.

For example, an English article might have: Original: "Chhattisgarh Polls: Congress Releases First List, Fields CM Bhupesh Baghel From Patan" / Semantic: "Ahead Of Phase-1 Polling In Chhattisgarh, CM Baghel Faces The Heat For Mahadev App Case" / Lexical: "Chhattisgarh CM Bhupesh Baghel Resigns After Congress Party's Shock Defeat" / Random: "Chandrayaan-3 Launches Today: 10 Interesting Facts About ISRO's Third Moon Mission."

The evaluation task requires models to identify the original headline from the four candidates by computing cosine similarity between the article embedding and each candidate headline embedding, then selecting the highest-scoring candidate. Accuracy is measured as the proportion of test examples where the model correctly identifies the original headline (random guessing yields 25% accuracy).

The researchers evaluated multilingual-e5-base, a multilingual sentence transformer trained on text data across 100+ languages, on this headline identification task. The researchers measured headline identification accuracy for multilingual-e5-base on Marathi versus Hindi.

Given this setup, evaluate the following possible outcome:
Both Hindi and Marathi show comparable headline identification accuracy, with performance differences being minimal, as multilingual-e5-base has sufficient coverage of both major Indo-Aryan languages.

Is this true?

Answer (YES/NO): NO